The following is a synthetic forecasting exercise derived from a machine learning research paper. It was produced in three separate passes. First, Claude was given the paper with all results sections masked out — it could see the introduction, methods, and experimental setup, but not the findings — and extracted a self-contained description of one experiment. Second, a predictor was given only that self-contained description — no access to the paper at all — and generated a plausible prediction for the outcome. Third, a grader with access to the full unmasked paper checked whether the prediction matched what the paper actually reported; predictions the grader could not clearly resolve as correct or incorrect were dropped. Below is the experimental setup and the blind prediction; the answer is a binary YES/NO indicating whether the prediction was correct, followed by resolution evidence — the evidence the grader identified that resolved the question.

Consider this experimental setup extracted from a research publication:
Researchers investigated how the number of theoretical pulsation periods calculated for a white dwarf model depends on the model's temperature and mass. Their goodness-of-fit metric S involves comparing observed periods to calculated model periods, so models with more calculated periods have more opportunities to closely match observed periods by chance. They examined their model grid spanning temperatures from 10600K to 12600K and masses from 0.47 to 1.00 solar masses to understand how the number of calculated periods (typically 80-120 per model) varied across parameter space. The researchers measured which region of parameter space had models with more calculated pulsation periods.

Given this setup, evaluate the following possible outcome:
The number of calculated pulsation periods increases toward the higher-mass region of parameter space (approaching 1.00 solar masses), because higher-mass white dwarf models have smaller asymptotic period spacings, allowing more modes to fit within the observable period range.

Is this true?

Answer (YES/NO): YES